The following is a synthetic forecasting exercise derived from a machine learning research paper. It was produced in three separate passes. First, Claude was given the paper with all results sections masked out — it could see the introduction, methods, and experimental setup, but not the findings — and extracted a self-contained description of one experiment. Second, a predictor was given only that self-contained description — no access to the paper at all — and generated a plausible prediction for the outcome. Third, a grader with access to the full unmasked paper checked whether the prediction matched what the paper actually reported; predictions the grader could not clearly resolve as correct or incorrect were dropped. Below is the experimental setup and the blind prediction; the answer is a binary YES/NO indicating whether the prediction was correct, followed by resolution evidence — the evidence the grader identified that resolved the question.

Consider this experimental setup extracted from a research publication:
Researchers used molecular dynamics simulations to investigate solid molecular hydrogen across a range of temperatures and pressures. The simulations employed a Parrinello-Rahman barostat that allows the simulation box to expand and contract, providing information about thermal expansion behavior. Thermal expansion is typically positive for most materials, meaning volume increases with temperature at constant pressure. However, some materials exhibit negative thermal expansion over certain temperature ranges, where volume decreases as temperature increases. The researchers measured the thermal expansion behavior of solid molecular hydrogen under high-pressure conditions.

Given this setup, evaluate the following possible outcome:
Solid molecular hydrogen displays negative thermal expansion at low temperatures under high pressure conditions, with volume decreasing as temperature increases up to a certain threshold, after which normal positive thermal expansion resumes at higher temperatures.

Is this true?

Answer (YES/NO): NO